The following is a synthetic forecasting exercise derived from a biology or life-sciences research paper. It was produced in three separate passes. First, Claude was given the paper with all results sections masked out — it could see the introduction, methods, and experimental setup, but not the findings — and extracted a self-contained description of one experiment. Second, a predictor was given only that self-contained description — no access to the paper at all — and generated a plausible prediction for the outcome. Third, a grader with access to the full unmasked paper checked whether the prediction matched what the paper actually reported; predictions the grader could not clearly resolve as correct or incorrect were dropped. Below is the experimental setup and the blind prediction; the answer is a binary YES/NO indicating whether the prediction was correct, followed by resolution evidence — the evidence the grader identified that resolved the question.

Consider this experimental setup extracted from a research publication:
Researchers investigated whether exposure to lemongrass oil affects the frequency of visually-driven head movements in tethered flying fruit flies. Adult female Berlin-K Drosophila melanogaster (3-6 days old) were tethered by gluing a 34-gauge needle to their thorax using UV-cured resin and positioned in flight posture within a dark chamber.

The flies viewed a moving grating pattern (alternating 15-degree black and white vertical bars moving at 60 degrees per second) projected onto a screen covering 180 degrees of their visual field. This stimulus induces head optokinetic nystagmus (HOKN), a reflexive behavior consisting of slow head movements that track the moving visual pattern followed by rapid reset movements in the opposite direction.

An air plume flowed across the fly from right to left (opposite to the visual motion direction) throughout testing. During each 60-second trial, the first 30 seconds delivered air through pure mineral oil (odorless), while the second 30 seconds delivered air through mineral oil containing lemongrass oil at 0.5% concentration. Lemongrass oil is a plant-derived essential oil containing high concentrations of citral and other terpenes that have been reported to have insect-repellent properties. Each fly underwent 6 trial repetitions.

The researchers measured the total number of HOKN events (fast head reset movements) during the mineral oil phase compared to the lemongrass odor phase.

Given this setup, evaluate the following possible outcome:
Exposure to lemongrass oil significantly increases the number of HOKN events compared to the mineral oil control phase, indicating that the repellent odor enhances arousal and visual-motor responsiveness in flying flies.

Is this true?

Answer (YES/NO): NO